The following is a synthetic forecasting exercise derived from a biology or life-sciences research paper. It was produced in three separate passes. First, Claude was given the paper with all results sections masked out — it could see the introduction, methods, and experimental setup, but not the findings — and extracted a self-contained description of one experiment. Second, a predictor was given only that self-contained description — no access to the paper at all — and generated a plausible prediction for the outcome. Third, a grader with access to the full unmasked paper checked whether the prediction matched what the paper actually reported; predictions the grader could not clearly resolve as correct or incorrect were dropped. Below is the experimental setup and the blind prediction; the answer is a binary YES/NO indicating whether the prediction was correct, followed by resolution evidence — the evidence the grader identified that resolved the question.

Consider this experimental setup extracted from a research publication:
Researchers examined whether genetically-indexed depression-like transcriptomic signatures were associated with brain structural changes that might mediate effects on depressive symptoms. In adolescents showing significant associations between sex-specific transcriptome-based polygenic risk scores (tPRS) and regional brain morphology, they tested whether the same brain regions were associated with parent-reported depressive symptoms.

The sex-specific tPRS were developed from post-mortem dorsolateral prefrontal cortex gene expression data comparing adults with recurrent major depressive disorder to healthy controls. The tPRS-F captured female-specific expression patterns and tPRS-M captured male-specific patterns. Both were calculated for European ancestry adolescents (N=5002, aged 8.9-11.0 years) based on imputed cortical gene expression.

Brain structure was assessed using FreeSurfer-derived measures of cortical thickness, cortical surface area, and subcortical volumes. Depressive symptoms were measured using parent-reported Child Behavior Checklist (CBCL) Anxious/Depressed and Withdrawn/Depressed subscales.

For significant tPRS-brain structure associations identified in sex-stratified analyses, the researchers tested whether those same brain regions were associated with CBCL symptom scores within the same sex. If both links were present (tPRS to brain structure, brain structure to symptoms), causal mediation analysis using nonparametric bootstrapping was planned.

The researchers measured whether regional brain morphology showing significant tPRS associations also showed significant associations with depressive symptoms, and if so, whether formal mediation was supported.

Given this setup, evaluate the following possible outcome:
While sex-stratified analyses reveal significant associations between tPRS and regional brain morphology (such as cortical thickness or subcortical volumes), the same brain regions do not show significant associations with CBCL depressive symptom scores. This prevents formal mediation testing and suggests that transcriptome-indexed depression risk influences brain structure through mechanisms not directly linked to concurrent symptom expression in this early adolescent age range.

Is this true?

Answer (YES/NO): NO